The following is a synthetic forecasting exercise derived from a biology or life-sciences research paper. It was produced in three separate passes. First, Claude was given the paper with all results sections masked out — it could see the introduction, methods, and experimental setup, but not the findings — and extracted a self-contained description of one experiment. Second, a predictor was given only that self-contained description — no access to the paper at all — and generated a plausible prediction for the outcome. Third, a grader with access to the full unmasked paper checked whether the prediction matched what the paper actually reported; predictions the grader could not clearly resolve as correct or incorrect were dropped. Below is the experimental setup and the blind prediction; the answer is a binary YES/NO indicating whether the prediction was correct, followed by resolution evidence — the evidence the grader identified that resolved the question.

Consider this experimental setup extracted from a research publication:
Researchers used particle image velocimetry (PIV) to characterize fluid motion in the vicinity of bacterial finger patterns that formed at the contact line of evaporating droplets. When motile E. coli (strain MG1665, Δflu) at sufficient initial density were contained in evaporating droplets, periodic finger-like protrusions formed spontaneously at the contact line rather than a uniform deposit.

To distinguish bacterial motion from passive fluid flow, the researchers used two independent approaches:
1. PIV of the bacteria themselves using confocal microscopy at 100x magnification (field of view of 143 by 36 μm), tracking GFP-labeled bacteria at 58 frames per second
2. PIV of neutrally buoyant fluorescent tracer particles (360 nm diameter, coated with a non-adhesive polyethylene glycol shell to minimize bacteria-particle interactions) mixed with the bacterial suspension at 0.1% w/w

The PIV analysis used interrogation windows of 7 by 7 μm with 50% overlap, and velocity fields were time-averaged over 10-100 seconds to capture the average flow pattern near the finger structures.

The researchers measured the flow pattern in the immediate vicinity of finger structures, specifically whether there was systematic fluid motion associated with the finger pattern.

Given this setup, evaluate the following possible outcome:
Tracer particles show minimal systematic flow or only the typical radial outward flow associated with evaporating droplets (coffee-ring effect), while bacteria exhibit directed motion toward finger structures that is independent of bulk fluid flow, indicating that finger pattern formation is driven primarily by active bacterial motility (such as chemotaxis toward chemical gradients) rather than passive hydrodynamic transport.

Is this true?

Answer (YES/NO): NO